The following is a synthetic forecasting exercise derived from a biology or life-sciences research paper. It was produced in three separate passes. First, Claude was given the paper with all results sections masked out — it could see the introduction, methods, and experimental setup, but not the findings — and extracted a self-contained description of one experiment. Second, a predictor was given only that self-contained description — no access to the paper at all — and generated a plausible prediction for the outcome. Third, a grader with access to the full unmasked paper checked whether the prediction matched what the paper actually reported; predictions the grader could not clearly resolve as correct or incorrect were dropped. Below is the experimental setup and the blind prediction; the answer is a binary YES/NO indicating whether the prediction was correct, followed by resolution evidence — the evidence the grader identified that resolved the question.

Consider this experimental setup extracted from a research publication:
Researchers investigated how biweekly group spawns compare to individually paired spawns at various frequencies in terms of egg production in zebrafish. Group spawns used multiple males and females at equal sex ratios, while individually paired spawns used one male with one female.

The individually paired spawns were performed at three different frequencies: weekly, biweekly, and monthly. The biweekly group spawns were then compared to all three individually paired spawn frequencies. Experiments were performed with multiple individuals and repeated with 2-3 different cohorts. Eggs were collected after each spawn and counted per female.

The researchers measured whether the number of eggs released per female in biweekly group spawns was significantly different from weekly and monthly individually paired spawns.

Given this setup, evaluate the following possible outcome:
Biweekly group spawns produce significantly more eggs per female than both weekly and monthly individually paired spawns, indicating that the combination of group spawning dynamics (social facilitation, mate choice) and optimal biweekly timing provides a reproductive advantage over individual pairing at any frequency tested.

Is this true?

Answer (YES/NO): NO